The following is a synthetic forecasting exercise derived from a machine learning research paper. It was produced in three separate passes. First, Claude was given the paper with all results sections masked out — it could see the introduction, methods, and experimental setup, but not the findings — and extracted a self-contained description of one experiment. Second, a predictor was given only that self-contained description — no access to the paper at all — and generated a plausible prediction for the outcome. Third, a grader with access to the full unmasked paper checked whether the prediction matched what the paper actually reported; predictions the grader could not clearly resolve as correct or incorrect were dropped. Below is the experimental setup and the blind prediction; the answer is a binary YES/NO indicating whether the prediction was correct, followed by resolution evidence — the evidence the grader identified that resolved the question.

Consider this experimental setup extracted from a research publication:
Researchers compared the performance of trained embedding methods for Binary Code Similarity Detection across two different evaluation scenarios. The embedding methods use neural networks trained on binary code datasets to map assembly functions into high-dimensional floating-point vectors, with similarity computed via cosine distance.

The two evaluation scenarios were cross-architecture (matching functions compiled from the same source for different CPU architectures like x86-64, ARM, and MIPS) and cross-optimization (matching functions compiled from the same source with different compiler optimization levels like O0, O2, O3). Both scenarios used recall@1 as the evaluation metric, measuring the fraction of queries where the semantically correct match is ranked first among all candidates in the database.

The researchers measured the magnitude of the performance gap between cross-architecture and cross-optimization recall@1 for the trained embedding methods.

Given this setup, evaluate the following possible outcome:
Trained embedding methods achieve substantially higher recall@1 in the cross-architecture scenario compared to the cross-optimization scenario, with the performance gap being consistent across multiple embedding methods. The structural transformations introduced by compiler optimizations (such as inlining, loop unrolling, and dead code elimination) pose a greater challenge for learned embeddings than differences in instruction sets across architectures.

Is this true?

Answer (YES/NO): NO